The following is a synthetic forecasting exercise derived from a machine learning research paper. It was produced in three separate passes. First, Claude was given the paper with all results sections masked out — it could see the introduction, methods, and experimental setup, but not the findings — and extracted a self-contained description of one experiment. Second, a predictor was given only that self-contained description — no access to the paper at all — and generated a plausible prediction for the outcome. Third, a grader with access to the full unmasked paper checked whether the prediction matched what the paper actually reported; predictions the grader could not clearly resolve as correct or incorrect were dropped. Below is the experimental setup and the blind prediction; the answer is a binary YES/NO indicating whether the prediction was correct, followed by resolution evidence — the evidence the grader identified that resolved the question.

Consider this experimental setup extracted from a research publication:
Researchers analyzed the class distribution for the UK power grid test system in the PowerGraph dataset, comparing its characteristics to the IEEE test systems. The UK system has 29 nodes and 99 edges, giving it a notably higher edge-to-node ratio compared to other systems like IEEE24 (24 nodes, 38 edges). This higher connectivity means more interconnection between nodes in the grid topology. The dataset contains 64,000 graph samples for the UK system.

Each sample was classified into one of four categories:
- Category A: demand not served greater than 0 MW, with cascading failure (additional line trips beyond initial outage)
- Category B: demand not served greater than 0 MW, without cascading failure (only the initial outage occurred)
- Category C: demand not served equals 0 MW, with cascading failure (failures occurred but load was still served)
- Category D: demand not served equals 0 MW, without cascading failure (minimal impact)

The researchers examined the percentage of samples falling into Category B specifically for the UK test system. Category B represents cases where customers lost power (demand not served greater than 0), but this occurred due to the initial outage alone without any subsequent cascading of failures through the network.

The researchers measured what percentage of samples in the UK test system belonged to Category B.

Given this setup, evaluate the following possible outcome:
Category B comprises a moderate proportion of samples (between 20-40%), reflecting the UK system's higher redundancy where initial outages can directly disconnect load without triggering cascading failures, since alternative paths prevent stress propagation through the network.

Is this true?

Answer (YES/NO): NO